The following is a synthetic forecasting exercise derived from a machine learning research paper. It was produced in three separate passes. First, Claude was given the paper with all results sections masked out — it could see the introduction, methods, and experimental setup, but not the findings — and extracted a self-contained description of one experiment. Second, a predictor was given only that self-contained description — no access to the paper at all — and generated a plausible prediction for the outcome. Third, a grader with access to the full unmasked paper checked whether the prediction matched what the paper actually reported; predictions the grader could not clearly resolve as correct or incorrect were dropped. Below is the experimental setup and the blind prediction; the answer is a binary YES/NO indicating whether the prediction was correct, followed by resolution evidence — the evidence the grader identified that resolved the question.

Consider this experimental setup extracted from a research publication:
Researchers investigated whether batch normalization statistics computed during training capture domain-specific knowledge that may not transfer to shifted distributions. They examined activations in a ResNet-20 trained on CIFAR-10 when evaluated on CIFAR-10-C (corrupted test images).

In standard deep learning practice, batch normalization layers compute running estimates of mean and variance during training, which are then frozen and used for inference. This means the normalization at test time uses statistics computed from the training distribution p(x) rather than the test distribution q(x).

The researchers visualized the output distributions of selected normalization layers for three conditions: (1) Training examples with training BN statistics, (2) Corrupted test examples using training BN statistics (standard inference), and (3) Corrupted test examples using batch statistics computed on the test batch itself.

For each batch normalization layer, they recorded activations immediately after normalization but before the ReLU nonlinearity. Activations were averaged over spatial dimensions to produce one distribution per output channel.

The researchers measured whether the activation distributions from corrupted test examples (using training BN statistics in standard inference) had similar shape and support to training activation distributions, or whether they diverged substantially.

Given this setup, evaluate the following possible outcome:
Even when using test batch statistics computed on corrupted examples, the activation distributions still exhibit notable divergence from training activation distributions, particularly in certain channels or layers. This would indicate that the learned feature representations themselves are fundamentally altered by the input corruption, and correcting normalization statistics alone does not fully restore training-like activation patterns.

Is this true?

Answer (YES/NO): NO